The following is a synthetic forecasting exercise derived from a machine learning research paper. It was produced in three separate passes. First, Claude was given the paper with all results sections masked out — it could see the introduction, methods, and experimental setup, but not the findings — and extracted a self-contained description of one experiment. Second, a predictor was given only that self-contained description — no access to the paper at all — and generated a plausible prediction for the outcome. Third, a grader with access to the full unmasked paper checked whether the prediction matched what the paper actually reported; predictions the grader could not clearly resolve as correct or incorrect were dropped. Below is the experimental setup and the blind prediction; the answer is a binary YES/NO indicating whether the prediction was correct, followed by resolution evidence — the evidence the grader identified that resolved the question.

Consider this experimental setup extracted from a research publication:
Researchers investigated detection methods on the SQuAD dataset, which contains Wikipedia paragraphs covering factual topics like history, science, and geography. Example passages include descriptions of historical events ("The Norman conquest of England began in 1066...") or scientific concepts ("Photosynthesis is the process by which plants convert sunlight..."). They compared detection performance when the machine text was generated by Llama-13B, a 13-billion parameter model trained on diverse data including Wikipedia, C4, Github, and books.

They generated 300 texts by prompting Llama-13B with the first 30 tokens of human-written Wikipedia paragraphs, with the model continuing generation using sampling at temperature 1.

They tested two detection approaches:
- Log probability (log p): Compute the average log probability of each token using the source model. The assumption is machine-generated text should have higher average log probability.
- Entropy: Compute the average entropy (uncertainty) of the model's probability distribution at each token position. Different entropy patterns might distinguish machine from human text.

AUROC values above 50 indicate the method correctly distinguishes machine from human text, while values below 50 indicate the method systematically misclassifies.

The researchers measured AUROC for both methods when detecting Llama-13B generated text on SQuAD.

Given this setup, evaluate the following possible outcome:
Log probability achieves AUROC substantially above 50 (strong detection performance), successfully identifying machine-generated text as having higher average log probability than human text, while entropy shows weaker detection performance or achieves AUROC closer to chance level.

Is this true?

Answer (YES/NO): NO